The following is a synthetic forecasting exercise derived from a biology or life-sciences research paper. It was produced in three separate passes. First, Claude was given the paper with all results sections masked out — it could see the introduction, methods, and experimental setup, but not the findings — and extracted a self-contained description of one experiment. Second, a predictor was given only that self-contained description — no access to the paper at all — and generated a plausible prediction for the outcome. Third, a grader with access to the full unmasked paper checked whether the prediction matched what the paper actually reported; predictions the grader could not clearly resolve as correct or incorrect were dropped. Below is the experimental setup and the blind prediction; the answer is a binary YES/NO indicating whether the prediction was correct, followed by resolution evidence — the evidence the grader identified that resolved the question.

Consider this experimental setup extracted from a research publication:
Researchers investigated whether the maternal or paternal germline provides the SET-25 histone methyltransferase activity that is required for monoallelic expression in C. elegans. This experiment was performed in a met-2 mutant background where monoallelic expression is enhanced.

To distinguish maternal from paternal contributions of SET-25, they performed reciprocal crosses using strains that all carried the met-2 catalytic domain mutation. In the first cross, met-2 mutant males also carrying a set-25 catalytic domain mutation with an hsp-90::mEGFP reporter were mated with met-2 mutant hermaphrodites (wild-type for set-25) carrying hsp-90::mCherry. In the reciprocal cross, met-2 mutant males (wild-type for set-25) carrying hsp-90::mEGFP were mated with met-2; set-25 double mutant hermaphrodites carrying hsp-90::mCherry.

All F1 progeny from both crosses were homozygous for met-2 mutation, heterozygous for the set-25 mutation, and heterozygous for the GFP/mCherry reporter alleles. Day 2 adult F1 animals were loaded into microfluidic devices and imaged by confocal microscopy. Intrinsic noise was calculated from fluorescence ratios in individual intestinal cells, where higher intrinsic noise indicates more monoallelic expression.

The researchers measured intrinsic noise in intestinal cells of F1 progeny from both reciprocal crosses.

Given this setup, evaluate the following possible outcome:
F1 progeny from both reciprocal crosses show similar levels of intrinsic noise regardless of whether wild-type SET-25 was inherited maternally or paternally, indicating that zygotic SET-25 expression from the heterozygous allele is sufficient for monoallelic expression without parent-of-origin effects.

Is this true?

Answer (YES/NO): NO